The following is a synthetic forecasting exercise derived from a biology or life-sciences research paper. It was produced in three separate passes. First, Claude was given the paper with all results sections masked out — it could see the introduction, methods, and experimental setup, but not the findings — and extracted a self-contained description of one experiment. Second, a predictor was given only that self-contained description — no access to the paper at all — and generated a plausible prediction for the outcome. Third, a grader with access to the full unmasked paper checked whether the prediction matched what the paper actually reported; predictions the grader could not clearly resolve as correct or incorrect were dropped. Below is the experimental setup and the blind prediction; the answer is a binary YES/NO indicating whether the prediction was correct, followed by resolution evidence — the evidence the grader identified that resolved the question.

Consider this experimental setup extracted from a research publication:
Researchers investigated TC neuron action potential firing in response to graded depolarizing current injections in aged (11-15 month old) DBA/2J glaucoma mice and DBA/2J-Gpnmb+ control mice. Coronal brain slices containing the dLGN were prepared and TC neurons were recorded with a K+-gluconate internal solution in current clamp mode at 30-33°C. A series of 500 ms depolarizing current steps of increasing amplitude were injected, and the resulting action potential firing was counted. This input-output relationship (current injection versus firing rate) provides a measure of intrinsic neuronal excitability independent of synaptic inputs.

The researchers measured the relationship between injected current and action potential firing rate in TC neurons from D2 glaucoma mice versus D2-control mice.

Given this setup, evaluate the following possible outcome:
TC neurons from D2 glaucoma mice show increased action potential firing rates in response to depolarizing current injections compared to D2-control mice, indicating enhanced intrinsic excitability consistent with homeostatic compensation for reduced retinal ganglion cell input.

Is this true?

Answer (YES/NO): YES